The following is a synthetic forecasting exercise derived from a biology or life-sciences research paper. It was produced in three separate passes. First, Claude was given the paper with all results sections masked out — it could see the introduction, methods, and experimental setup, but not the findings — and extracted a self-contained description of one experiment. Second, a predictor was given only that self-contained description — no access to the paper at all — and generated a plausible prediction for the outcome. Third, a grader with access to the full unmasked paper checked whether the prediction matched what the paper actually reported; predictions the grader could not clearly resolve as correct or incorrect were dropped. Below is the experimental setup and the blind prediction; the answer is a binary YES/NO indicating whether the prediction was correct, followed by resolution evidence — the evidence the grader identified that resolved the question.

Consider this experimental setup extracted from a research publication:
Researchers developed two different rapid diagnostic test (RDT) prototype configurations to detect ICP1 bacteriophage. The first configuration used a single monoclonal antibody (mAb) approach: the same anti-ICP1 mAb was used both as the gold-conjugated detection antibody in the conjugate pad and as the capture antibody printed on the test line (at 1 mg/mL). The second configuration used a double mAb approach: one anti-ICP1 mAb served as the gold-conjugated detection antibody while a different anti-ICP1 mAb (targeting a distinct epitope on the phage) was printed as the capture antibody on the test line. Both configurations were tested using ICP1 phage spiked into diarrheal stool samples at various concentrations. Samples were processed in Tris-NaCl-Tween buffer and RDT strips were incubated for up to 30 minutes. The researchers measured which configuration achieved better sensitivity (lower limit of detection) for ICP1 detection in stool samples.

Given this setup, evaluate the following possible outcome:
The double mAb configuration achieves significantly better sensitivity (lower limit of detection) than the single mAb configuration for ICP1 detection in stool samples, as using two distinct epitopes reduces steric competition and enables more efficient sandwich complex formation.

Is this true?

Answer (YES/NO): NO